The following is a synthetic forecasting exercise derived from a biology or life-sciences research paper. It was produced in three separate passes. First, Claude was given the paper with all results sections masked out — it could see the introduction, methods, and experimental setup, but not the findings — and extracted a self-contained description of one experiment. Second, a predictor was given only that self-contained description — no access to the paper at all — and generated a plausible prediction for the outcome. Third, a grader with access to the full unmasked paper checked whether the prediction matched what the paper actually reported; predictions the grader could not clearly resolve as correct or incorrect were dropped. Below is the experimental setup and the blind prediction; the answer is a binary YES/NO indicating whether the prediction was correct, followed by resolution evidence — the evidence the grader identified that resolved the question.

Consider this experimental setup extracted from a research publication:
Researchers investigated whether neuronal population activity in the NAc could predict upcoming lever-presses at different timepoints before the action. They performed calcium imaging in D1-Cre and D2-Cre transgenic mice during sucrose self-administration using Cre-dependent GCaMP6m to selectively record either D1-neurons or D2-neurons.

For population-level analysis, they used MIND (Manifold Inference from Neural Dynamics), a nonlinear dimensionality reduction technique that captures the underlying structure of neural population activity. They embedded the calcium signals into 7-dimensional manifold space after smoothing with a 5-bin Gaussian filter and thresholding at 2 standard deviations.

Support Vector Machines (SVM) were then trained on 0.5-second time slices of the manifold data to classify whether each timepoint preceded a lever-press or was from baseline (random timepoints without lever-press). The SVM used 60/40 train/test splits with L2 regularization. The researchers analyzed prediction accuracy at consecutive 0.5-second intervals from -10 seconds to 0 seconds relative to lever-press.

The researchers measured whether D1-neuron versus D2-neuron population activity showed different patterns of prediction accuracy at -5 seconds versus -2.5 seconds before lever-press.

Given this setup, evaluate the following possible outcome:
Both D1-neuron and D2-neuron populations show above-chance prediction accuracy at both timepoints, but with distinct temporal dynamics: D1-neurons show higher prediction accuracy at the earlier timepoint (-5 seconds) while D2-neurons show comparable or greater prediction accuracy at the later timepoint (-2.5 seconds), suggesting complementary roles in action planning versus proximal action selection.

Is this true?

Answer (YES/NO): YES